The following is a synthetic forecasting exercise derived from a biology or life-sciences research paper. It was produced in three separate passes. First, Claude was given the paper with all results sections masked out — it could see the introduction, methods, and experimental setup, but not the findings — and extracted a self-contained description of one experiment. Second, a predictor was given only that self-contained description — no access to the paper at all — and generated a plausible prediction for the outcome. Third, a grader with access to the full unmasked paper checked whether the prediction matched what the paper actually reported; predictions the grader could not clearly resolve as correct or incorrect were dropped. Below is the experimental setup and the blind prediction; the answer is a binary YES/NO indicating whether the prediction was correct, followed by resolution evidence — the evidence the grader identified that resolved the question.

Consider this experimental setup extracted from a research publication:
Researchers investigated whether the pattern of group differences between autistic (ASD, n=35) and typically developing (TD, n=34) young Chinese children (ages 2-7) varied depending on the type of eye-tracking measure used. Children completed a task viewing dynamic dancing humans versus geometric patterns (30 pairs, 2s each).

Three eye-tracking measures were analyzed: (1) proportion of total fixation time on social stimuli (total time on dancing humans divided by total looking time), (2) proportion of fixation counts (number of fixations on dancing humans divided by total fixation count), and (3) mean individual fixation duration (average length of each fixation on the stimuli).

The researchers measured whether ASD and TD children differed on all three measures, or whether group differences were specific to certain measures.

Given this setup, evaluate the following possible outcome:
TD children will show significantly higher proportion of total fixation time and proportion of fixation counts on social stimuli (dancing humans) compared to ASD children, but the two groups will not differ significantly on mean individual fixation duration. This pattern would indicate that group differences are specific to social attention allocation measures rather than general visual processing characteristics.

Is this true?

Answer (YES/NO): YES